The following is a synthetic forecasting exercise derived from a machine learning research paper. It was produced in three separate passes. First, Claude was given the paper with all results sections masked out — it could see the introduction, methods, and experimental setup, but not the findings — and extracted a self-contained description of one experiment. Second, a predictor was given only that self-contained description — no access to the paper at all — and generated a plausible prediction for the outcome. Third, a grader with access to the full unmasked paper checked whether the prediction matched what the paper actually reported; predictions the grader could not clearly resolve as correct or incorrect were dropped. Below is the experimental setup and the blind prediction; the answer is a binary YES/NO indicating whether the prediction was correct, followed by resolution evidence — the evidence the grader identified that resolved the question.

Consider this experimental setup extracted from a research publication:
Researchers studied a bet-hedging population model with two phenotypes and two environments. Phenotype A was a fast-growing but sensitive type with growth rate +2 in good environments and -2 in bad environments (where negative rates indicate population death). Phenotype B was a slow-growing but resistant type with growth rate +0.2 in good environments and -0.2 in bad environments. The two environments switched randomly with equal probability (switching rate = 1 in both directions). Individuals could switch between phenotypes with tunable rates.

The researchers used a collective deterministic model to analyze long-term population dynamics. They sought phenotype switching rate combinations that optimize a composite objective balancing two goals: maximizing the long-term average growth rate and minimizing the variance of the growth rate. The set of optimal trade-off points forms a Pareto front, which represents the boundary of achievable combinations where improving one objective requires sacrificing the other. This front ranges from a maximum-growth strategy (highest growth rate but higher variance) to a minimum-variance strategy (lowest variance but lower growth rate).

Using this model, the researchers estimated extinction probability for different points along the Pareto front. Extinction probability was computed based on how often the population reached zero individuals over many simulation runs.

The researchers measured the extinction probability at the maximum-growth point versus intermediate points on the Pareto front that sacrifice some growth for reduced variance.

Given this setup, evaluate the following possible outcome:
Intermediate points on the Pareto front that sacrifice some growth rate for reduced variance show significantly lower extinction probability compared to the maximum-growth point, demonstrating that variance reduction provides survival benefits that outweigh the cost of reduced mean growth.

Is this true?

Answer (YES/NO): YES